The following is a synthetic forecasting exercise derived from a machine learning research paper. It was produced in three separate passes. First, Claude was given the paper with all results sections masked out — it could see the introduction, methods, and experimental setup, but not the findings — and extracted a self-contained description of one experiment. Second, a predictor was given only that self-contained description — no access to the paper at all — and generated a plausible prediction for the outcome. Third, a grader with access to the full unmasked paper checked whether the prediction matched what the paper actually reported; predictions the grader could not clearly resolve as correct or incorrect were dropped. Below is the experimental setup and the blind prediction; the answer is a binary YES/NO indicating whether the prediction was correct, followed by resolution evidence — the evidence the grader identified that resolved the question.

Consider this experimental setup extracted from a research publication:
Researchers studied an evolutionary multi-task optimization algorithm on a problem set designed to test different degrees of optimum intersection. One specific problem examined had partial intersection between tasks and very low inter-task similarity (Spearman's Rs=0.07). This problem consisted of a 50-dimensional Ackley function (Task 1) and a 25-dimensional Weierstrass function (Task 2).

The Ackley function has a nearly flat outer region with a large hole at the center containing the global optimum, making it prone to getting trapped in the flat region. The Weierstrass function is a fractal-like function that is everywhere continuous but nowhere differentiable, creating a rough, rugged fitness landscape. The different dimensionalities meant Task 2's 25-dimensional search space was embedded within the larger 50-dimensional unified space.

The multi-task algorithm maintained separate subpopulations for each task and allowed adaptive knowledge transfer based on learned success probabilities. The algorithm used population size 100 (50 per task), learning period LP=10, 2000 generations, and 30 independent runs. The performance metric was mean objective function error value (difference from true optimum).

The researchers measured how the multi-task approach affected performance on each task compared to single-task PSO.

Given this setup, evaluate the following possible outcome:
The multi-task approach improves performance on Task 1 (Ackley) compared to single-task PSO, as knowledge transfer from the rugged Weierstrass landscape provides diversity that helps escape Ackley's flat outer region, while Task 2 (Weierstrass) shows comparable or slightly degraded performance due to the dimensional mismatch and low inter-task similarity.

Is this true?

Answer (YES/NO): NO